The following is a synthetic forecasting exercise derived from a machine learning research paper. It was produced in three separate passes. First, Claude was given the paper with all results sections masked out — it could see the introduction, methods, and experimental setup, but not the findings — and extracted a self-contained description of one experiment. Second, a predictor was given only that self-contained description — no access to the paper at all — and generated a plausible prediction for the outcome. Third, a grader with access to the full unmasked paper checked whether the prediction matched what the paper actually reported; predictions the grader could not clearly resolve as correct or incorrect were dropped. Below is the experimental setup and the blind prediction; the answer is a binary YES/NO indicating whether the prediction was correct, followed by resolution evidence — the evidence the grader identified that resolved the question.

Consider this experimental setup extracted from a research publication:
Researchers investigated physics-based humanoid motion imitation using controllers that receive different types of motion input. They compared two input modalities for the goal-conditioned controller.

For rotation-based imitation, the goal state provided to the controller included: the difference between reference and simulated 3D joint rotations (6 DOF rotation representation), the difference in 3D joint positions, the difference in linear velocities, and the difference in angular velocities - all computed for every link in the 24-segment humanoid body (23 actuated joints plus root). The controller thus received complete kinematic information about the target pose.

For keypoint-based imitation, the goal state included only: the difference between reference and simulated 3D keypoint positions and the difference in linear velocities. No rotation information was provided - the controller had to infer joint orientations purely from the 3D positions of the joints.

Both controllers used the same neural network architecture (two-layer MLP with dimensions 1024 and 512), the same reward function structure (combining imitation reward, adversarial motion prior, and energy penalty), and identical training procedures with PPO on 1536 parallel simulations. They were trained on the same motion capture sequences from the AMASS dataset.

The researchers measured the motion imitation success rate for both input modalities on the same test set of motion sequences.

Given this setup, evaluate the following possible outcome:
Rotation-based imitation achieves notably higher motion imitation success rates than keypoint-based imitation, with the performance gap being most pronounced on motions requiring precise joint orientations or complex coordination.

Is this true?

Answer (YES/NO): NO